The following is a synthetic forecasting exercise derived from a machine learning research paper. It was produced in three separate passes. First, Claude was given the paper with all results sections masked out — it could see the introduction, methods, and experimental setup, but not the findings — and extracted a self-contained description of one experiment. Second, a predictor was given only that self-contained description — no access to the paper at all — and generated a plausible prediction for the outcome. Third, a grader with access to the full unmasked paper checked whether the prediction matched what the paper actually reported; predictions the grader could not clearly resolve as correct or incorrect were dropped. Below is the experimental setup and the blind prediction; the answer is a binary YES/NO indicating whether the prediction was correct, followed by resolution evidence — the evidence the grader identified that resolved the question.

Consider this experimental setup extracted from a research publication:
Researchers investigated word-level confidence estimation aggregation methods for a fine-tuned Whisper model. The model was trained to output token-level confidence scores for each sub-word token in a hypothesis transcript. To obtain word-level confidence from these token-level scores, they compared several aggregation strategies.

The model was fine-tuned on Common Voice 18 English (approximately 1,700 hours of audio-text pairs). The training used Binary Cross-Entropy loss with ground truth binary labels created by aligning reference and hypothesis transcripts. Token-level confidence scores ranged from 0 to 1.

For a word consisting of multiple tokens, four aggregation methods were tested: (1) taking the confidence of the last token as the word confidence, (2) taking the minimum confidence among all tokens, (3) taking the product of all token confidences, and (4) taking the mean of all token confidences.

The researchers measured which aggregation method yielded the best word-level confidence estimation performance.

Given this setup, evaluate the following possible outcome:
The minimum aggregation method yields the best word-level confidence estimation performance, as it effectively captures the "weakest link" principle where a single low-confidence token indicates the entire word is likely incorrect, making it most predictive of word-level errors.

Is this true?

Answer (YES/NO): NO